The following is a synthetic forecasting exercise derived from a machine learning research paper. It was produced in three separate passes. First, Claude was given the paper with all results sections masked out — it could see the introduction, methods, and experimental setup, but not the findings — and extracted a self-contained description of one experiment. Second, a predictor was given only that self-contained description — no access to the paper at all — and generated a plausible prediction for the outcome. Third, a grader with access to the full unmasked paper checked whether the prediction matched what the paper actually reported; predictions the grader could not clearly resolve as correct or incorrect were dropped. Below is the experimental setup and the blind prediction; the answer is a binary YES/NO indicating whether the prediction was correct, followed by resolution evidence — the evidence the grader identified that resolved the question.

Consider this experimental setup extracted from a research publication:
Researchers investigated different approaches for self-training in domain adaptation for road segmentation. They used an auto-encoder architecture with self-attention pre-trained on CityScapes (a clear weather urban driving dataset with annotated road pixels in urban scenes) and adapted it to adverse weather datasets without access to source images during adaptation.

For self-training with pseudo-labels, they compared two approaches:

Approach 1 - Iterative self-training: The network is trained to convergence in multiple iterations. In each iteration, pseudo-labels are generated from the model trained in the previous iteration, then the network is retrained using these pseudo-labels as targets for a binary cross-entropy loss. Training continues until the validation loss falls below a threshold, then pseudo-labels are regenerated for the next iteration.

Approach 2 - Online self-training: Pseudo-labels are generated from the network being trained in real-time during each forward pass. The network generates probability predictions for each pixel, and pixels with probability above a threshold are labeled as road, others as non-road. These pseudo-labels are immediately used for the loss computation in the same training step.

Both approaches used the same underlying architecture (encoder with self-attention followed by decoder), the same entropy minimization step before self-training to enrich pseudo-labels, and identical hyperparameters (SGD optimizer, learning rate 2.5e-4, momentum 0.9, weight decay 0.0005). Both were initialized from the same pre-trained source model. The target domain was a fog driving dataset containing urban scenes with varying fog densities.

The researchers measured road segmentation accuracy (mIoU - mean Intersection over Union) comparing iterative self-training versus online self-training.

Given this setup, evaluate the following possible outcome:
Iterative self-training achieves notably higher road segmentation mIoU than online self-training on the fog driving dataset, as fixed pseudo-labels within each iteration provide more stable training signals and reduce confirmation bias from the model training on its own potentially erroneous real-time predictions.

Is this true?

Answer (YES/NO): NO